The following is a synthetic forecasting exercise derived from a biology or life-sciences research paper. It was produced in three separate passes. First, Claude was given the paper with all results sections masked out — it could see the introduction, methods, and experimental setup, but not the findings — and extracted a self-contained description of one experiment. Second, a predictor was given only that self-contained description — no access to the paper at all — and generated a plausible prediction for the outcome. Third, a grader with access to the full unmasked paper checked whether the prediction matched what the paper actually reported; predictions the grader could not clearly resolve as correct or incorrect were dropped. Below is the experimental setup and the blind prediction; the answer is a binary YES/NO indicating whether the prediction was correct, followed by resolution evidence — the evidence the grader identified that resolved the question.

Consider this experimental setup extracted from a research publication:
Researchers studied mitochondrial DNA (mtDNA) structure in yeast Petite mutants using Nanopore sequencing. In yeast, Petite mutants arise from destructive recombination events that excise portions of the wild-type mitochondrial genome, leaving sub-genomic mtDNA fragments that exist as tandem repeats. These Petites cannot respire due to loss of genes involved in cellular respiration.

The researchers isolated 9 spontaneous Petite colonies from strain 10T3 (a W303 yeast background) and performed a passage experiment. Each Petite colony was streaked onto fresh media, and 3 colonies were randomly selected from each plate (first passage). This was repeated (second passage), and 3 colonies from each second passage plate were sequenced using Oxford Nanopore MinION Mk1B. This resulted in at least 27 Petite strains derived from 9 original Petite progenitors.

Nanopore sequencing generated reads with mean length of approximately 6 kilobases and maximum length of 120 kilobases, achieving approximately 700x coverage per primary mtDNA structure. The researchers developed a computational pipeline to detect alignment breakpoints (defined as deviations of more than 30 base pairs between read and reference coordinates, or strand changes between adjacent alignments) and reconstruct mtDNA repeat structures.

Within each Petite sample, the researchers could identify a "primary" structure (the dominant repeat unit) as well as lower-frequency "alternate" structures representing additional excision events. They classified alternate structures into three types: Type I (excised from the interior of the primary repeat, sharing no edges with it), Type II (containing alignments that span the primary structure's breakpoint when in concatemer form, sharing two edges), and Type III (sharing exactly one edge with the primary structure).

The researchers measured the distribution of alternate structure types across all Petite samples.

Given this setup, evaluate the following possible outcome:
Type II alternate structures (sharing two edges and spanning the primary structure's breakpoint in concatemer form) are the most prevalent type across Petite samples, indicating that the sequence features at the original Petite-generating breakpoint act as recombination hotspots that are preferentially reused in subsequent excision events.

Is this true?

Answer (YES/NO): NO